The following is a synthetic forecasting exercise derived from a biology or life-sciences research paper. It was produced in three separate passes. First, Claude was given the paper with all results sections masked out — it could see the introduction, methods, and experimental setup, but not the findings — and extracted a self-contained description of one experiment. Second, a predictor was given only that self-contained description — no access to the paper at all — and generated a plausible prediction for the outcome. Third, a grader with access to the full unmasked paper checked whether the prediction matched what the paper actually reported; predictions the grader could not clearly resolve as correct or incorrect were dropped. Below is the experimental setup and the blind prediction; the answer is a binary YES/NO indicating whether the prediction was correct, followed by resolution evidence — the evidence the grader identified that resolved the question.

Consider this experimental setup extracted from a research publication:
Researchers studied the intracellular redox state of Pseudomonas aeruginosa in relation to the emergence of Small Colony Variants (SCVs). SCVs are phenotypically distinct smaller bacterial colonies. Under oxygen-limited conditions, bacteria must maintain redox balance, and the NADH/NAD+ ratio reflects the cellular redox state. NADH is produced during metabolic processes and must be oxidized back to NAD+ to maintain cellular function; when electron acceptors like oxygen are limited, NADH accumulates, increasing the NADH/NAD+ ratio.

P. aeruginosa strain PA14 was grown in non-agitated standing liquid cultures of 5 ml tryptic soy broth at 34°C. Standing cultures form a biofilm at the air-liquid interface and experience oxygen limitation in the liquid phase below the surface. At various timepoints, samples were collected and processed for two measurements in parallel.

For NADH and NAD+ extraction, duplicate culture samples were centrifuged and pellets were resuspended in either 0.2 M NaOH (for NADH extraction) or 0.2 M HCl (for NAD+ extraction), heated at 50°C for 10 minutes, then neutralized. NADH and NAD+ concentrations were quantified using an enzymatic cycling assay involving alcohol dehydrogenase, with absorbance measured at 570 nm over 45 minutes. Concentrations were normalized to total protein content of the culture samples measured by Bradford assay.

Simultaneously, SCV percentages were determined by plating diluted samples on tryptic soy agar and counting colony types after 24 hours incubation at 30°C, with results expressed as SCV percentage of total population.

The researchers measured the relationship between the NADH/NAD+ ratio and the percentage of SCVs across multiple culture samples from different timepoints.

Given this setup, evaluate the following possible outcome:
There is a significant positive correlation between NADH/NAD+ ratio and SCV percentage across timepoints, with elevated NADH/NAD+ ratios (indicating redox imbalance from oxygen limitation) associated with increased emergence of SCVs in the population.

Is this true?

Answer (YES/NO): NO